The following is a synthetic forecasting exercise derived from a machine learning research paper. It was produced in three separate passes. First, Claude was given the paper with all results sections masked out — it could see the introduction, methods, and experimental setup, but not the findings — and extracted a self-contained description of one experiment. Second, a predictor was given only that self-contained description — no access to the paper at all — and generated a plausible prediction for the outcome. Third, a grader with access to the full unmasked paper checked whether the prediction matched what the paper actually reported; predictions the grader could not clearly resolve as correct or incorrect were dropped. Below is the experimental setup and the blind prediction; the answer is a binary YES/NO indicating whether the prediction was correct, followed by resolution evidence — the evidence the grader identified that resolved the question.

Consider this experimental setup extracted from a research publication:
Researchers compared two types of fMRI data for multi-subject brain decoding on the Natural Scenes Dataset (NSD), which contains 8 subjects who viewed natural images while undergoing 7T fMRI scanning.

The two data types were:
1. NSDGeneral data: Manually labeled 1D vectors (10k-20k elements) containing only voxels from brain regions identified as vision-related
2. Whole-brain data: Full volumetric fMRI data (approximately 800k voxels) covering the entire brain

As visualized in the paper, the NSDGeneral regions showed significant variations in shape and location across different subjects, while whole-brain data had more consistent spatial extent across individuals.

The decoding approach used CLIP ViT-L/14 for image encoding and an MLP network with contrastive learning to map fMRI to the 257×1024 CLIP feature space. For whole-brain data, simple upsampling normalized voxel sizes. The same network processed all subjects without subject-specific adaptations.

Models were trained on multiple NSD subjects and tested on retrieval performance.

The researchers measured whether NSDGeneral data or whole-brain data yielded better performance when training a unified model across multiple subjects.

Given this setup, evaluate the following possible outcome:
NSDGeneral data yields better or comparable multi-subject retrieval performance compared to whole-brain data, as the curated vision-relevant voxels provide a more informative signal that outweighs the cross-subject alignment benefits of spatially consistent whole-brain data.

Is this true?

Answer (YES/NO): YES